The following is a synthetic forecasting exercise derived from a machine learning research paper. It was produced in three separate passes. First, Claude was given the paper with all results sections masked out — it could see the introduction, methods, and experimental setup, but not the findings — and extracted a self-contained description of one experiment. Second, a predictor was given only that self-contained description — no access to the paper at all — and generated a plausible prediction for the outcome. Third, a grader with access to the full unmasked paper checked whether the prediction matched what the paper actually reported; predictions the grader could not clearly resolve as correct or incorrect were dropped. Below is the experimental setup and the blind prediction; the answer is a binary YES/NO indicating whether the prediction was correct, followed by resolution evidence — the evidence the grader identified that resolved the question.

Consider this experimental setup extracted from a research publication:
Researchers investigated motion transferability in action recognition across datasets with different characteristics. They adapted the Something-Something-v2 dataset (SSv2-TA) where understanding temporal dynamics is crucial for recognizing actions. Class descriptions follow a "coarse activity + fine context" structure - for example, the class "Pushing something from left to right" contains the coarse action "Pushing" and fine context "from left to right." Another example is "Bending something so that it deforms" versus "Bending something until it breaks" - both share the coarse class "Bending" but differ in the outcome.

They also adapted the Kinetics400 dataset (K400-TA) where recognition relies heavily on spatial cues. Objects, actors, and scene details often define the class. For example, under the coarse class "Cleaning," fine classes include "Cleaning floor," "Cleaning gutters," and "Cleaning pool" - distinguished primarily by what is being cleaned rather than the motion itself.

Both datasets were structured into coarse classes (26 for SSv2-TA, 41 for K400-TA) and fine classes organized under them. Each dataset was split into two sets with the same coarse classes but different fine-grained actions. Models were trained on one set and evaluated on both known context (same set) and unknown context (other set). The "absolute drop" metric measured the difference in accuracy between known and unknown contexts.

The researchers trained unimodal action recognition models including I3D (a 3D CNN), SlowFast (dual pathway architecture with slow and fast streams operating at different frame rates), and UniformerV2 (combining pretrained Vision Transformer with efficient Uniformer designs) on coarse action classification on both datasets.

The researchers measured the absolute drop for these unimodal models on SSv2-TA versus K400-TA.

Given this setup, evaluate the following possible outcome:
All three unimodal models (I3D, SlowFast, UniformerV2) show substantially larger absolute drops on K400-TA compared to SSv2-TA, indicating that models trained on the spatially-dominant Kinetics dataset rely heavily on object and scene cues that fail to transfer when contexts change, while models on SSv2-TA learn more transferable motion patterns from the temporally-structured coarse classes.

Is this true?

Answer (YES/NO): YES